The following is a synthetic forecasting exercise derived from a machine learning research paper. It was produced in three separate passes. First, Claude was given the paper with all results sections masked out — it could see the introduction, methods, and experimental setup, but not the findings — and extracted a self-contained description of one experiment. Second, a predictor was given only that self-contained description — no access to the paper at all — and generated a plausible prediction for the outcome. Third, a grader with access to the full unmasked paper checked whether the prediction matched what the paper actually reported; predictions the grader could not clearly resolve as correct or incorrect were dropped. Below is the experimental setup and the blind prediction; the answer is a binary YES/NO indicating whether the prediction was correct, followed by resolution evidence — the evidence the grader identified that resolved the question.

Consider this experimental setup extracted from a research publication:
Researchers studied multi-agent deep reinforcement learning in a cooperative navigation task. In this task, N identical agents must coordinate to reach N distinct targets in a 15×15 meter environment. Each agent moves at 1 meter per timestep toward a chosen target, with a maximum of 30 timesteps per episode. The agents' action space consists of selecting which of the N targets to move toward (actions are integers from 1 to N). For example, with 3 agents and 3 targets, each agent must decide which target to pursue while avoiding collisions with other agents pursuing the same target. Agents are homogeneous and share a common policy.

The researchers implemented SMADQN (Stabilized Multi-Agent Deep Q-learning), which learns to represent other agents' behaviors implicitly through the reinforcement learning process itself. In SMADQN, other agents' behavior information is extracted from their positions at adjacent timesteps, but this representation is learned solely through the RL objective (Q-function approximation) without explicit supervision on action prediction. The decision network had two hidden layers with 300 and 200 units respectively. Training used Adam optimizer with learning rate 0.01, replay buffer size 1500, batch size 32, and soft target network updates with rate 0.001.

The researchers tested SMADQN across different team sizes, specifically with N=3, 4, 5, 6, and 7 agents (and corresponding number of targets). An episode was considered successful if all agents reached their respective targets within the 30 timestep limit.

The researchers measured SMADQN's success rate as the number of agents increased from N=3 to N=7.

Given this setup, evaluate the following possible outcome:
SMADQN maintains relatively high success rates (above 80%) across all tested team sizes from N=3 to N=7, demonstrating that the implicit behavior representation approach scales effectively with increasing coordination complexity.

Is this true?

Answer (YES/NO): NO